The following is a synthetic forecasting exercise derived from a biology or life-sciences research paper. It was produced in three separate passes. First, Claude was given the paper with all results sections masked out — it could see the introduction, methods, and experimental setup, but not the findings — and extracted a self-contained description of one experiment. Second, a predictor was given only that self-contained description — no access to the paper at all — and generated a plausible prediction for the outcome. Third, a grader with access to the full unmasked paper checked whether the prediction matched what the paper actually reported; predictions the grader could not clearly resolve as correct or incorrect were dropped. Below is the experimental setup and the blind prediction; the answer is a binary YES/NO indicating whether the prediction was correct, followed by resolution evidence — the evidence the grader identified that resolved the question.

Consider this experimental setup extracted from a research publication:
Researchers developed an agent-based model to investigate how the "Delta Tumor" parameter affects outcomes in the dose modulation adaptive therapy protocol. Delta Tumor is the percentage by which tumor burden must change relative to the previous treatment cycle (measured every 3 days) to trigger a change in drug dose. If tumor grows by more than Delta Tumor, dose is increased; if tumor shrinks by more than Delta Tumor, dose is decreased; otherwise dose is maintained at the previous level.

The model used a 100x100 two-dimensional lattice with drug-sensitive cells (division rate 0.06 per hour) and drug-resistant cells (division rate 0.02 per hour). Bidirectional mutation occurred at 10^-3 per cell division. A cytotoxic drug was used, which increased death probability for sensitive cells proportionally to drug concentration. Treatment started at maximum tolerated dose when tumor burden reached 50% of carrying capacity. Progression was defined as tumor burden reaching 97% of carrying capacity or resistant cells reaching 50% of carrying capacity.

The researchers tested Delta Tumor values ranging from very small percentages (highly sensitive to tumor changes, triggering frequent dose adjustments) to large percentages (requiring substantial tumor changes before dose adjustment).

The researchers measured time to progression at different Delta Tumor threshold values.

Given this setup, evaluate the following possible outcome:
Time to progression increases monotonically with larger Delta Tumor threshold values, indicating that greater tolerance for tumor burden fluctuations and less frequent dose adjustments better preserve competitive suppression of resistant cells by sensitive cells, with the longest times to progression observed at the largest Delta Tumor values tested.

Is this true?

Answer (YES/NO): NO